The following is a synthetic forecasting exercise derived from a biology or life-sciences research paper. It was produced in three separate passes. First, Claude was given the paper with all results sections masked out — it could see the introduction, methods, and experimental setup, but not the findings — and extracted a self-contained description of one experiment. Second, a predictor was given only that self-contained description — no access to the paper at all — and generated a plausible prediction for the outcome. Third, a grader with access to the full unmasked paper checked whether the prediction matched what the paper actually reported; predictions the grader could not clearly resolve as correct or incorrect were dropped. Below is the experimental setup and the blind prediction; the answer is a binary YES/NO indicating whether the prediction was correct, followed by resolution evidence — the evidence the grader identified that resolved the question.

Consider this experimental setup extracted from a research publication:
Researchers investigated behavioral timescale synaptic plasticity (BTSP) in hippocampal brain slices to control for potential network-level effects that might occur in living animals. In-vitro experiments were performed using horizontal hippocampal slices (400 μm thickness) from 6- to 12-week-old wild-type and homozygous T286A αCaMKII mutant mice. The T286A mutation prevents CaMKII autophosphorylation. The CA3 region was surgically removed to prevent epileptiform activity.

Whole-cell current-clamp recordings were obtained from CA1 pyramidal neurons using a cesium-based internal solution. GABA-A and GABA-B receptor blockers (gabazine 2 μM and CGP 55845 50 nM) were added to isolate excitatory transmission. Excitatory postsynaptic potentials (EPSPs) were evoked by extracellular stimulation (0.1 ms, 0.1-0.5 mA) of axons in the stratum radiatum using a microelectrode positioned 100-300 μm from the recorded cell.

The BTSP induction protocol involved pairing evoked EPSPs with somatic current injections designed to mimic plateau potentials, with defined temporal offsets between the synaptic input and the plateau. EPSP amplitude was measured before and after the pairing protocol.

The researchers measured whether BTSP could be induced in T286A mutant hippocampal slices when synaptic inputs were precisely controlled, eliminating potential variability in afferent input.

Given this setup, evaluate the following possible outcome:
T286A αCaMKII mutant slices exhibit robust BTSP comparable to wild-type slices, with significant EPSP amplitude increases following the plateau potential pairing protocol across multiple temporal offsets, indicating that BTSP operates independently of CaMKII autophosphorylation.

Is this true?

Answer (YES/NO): NO